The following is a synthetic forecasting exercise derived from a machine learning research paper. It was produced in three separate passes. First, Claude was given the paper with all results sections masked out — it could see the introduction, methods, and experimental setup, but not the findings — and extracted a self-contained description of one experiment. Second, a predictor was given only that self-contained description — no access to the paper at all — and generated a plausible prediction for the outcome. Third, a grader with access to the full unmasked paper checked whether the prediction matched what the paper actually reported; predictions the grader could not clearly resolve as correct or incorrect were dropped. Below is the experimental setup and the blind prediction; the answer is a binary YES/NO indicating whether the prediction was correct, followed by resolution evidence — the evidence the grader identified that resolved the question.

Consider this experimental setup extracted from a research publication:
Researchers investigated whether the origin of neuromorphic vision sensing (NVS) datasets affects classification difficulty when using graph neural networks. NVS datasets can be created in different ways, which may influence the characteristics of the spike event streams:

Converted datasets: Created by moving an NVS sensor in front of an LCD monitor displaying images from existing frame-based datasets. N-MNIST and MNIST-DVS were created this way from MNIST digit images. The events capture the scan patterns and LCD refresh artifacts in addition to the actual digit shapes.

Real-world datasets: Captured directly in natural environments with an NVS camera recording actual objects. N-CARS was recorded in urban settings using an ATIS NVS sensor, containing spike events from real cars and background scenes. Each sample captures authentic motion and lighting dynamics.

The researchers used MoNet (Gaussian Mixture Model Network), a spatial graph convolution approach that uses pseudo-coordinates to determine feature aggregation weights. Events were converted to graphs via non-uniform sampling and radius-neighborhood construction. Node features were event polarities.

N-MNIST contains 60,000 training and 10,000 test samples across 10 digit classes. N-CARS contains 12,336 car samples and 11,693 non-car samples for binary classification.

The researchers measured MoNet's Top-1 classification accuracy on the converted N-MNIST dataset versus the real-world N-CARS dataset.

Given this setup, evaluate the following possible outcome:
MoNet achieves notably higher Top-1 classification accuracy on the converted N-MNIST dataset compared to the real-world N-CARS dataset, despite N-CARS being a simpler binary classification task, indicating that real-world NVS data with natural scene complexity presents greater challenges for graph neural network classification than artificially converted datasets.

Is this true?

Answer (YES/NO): YES